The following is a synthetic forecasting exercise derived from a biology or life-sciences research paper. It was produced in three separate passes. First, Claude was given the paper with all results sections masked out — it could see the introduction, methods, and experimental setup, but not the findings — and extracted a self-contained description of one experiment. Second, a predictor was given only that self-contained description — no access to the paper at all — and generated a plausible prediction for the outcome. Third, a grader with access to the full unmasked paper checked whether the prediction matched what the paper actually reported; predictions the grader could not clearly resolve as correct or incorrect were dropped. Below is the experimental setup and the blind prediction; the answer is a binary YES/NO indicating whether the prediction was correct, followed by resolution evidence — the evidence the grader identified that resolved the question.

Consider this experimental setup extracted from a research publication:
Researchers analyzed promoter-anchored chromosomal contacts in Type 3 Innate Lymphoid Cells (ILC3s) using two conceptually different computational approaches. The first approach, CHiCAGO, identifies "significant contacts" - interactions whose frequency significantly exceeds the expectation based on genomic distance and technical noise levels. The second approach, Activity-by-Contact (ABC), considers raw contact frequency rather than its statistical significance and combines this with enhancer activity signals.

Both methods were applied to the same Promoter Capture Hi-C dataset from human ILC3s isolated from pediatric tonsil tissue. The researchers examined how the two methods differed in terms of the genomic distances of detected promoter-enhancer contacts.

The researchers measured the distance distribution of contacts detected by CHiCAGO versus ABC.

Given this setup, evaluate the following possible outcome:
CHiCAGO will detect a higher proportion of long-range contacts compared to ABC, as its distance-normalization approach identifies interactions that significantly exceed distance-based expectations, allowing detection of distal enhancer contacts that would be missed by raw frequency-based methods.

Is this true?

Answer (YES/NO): YES